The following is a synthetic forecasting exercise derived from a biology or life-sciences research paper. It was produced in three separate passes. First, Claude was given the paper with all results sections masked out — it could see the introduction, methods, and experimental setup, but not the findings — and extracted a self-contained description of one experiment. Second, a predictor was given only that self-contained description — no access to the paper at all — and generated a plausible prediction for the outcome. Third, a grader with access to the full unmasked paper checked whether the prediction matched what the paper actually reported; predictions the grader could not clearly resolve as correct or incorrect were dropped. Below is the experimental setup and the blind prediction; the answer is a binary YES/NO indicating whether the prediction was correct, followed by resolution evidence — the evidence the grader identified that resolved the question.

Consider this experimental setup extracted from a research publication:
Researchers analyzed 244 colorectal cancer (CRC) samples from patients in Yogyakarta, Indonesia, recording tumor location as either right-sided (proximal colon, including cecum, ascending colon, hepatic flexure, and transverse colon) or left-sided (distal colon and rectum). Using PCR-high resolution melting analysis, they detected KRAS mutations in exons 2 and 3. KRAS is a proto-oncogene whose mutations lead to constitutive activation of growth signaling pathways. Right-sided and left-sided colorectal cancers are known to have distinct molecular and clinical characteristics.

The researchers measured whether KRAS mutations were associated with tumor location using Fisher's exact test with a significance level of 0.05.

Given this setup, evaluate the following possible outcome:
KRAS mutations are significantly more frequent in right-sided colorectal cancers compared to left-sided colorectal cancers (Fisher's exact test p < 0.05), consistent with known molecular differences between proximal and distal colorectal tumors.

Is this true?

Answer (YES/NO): YES